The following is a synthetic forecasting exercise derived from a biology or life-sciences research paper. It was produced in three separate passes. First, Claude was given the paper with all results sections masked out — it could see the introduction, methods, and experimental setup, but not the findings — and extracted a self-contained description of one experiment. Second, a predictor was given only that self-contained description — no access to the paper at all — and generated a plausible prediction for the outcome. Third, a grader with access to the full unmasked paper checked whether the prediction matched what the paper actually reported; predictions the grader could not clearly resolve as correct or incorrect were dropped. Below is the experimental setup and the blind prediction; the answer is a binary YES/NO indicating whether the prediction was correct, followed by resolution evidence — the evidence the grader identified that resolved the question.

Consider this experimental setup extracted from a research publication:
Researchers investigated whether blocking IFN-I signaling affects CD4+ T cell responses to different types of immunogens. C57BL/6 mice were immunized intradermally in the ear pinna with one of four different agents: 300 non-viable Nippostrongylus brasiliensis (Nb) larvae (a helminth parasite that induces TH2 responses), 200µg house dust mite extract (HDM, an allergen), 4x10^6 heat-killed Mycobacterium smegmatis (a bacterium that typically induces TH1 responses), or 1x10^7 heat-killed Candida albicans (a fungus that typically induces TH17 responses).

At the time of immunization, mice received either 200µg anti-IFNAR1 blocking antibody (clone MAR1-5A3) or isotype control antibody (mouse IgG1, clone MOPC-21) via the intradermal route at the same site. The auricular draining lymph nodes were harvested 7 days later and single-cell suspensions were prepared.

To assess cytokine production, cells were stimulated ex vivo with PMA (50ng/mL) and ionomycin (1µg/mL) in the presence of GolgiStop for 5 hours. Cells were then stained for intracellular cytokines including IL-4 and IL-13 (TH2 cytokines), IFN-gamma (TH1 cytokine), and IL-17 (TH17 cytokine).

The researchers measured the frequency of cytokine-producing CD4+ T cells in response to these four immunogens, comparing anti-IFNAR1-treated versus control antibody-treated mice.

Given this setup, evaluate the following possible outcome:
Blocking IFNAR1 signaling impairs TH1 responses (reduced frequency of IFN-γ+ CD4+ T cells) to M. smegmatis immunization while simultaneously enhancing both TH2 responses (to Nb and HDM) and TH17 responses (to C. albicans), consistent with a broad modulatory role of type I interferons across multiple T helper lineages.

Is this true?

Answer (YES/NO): NO